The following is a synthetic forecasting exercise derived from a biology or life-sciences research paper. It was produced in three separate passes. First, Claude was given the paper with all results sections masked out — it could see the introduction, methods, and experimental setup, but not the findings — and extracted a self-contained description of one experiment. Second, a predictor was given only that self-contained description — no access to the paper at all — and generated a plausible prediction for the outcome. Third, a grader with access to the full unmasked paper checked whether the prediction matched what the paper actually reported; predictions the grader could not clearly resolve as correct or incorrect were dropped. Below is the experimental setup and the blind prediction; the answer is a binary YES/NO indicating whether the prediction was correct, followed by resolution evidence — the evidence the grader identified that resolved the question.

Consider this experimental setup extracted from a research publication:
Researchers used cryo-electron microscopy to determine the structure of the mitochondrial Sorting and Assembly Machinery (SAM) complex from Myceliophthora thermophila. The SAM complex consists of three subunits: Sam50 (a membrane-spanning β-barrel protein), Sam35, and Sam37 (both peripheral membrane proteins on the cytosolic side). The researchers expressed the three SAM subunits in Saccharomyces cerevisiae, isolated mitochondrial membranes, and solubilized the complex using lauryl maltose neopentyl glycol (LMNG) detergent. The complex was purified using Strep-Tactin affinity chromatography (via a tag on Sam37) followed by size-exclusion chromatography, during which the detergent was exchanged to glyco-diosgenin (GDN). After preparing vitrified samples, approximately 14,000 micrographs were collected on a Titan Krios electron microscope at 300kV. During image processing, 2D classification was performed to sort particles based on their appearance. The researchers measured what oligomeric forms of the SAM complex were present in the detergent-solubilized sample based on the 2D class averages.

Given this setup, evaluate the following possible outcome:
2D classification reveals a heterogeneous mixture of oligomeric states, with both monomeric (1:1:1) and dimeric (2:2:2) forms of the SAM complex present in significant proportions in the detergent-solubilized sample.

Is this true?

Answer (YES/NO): YES